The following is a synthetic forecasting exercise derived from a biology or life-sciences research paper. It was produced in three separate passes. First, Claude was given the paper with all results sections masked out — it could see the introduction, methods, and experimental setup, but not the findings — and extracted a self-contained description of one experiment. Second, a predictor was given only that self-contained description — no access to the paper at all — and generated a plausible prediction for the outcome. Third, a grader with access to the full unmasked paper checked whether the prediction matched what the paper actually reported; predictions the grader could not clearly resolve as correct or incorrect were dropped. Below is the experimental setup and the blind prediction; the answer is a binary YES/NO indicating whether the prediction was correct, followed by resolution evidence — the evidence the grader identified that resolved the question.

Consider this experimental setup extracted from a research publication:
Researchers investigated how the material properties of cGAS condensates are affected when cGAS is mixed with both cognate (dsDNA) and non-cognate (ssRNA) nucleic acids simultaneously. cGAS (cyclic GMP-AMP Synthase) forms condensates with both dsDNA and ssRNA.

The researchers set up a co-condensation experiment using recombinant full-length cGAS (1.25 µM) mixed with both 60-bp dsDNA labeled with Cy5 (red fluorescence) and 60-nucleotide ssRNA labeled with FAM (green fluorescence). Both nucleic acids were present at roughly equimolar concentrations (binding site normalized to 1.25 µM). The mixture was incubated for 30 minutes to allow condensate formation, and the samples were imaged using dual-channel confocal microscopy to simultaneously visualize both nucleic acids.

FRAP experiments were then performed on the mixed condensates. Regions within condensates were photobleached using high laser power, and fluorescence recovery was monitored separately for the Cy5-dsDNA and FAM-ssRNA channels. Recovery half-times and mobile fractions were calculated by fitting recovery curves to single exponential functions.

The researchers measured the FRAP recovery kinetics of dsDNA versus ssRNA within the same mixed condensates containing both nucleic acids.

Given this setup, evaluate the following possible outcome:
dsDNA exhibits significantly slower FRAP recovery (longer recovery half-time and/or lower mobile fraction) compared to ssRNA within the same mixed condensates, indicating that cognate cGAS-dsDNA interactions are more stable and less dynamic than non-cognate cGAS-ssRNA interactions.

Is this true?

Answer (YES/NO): YES